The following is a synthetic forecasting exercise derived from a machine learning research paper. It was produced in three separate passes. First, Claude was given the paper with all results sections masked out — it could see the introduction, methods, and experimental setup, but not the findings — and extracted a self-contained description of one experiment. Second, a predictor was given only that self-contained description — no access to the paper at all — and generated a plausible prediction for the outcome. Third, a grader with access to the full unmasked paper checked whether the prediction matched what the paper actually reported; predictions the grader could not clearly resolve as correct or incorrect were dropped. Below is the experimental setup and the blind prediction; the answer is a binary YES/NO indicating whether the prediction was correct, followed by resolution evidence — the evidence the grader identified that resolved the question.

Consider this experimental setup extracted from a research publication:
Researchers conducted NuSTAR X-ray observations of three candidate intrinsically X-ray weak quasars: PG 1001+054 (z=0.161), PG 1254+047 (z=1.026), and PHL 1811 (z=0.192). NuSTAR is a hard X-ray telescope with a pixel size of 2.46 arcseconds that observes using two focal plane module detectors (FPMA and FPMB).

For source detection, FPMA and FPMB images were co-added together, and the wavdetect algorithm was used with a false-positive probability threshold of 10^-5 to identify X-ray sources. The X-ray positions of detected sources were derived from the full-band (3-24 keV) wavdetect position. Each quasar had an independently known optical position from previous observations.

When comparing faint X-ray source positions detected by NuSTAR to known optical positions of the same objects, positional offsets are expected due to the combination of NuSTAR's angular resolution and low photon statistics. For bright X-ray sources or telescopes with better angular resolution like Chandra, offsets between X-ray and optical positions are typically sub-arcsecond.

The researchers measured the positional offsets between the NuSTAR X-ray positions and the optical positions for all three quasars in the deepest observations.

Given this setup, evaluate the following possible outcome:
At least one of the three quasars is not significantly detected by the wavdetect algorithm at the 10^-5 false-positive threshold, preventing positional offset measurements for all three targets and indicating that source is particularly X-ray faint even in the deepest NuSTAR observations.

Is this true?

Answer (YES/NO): NO